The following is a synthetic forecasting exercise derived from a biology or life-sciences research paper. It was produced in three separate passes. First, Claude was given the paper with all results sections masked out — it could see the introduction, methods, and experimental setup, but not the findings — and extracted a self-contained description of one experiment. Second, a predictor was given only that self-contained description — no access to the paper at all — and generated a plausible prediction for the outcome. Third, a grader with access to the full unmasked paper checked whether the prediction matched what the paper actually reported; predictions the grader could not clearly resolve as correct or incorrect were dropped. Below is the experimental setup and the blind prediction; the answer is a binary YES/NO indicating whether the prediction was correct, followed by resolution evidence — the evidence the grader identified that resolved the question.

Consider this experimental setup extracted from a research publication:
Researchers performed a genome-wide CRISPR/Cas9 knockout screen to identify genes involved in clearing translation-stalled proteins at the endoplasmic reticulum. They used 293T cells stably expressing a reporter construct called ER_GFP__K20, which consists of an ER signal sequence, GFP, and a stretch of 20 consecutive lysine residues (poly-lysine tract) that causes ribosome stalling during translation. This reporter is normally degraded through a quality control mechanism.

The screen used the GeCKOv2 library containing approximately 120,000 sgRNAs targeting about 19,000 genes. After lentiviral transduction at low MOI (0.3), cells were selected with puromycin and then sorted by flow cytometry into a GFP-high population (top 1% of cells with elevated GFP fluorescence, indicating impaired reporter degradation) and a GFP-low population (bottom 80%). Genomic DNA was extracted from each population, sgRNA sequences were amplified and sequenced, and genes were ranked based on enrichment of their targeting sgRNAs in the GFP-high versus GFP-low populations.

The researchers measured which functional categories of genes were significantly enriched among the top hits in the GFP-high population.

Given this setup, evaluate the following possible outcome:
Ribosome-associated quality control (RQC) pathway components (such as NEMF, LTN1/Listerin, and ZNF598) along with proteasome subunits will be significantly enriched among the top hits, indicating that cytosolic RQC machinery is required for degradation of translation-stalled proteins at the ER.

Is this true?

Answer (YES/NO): NO